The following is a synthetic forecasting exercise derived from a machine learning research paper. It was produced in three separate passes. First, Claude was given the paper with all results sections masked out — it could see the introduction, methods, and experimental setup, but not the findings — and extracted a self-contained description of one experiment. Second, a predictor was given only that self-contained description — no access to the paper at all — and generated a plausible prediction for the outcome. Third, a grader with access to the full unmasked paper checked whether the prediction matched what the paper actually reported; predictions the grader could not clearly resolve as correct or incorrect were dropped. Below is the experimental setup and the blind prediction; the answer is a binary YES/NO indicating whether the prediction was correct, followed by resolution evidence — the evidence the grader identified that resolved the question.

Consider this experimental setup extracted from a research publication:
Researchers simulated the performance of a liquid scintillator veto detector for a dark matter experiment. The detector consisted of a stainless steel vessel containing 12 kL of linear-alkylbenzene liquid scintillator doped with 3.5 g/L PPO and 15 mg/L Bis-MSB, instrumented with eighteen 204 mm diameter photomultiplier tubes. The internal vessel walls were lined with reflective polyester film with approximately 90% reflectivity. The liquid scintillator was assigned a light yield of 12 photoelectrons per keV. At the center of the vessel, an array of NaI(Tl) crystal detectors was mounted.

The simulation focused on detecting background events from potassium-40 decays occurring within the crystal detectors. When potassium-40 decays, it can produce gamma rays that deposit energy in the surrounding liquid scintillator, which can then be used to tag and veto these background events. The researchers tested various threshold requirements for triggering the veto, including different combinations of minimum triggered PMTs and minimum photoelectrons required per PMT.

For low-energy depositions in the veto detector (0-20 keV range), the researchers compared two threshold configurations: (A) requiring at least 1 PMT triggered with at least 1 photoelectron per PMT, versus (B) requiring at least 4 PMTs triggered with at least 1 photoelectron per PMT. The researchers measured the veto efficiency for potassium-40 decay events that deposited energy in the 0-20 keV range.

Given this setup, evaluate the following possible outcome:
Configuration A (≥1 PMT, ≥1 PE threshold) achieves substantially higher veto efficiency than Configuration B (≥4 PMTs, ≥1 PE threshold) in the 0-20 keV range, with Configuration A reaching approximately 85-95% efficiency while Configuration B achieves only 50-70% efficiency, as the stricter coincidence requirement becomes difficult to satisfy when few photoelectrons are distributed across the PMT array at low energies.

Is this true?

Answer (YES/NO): NO